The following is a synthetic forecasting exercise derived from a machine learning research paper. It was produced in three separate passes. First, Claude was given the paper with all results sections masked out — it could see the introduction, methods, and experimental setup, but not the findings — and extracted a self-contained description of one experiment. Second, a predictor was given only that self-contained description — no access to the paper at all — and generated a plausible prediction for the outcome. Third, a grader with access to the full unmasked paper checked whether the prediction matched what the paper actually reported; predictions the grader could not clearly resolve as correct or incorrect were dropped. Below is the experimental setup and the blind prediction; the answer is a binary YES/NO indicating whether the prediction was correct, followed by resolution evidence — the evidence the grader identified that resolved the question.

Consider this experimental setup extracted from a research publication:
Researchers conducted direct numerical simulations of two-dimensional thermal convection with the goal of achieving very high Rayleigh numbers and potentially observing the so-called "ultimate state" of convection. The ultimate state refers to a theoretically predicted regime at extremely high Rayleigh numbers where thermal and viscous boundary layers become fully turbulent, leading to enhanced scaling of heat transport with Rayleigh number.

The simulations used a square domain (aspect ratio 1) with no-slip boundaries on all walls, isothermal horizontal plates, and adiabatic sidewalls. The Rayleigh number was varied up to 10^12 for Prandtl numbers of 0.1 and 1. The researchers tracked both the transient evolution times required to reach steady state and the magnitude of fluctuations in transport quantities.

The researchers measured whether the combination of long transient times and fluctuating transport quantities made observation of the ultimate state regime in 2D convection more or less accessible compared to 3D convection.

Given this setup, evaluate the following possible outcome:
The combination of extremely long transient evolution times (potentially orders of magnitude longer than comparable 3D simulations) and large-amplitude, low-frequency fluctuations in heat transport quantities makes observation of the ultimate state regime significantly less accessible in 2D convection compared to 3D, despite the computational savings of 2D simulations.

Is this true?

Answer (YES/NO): NO